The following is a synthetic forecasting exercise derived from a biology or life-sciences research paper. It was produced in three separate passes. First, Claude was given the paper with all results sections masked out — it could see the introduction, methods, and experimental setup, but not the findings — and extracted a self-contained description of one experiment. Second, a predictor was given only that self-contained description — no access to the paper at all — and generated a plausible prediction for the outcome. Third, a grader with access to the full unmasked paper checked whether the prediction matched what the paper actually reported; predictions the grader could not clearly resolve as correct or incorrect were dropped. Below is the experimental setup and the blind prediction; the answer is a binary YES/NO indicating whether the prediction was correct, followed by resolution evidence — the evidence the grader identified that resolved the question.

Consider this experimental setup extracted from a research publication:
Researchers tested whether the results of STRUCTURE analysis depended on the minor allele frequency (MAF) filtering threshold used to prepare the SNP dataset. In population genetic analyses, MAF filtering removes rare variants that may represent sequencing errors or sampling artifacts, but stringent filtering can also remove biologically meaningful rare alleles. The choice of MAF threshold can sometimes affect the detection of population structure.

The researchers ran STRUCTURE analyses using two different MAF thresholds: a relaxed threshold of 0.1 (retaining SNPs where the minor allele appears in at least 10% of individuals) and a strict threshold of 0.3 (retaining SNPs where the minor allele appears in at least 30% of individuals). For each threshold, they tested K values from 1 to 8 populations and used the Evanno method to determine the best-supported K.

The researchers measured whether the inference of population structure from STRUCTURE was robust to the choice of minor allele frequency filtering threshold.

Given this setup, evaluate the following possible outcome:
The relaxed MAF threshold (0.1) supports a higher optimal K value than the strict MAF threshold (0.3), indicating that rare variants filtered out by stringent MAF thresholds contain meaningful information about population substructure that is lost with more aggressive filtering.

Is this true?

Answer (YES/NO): NO